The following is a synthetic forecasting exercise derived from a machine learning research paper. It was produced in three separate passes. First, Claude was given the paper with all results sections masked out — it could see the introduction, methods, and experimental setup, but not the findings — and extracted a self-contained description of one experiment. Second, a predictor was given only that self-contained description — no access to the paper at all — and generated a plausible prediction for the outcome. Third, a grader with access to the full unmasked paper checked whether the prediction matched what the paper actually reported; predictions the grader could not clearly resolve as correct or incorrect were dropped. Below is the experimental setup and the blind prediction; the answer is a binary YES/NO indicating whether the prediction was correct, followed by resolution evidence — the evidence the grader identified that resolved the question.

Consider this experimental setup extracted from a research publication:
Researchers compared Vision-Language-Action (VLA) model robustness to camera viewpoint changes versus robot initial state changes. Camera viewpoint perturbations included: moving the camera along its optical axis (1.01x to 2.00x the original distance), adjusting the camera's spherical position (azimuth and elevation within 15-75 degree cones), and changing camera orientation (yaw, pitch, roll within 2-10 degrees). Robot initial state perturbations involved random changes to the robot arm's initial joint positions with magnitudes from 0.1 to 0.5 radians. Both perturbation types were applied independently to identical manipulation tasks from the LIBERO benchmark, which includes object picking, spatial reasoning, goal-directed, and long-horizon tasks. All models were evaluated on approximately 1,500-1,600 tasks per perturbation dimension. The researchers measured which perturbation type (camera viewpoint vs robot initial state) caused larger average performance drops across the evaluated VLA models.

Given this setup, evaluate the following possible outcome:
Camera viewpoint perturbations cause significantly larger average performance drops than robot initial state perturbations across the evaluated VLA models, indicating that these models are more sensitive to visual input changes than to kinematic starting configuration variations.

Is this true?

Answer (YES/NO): NO